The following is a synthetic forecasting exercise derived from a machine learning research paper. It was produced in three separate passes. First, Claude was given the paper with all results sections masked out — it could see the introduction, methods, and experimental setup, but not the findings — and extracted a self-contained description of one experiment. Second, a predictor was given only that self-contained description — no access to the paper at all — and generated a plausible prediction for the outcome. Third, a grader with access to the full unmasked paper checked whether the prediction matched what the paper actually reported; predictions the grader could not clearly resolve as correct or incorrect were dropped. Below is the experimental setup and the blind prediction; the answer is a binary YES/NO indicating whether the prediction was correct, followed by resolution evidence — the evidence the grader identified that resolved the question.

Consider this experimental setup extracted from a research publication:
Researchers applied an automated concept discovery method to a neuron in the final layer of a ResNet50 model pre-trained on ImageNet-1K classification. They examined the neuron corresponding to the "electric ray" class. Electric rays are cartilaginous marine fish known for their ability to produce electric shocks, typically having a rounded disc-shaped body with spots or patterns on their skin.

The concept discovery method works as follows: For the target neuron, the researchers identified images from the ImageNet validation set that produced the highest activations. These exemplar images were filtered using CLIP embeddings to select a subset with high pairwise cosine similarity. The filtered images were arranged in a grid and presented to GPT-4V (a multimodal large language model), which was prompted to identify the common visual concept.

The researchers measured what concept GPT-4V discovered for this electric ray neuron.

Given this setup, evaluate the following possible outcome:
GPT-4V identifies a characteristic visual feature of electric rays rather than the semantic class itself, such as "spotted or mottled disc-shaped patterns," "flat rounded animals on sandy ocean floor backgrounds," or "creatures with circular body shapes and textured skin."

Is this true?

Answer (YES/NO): YES